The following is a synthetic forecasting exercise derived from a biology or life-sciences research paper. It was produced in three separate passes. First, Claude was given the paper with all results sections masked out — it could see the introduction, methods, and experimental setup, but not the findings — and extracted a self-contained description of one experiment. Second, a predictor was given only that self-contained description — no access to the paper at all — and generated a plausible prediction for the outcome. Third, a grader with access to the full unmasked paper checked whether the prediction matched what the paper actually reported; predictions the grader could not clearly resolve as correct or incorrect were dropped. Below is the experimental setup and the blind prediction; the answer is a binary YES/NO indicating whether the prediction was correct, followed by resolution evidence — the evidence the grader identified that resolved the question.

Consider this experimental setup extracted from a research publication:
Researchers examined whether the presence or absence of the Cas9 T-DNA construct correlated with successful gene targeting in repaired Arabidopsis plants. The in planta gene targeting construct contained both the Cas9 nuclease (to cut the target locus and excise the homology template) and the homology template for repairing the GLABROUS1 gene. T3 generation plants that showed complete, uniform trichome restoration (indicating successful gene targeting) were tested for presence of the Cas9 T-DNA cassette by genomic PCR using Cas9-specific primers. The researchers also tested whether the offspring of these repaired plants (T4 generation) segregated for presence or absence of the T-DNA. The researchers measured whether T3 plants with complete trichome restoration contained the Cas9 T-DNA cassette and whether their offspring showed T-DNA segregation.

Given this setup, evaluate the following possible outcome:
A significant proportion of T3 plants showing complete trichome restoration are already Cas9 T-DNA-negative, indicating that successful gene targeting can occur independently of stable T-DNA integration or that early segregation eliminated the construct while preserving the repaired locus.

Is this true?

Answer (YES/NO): NO